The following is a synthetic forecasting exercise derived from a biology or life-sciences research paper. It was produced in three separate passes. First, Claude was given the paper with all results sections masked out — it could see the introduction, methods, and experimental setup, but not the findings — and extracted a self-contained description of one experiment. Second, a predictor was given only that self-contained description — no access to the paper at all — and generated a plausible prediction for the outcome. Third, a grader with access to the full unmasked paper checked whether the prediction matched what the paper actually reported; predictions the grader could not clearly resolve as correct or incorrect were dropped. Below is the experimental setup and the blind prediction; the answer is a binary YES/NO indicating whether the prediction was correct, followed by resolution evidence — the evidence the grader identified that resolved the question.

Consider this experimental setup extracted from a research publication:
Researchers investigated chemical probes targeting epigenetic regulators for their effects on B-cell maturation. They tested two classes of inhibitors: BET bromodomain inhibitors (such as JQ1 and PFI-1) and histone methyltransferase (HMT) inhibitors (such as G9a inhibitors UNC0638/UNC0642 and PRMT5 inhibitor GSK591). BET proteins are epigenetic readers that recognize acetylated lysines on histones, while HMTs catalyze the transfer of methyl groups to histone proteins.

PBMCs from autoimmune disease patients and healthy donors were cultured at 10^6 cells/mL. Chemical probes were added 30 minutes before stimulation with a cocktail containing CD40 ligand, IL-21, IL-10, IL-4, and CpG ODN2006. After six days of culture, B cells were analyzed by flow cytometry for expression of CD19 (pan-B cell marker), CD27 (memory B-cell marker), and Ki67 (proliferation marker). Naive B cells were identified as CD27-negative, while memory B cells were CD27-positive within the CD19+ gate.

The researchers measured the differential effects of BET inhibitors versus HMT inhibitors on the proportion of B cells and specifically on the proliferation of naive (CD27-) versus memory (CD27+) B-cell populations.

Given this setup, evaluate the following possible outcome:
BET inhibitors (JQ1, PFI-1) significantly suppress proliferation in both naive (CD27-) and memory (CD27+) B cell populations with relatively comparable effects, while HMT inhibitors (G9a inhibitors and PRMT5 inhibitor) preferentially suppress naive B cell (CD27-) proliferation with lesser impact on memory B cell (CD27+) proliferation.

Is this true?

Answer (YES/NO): NO